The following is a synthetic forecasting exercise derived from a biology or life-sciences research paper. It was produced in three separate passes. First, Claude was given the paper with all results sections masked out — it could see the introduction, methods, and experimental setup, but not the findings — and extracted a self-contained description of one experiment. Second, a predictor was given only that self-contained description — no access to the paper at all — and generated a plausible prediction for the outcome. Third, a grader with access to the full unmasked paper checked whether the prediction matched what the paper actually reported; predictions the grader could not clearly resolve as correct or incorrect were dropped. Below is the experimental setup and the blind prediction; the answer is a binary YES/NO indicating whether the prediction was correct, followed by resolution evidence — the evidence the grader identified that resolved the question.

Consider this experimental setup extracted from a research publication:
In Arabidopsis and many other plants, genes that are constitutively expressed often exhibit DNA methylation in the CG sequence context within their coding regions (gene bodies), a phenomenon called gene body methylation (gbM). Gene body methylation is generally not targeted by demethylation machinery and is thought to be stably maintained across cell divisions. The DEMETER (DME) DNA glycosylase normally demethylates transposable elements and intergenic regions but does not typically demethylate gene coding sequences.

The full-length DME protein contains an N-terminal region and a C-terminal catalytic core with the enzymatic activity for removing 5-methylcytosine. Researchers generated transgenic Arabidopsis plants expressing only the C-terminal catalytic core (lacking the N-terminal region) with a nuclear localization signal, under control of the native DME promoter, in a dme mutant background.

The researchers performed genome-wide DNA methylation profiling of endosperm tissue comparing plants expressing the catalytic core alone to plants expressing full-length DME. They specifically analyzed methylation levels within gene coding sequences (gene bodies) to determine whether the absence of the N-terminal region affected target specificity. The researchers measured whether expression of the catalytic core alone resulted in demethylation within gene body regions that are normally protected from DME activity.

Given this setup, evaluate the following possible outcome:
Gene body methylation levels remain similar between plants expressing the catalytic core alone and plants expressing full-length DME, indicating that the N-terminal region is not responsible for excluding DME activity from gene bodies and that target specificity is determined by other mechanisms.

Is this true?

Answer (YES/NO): NO